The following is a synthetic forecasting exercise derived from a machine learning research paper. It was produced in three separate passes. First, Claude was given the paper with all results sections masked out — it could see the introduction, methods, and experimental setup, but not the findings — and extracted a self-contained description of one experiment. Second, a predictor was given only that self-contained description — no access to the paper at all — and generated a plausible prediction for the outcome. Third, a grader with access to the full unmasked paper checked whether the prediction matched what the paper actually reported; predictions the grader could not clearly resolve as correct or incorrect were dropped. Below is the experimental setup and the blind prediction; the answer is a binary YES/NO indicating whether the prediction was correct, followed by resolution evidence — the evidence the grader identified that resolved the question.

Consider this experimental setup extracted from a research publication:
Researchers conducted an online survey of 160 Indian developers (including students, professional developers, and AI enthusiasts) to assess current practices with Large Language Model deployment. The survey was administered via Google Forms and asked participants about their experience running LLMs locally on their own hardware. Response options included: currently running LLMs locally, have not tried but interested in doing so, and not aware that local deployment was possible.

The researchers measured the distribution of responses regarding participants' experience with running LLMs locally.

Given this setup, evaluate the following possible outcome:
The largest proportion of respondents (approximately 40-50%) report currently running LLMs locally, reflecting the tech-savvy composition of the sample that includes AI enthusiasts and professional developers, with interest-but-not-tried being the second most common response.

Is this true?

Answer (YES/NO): NO